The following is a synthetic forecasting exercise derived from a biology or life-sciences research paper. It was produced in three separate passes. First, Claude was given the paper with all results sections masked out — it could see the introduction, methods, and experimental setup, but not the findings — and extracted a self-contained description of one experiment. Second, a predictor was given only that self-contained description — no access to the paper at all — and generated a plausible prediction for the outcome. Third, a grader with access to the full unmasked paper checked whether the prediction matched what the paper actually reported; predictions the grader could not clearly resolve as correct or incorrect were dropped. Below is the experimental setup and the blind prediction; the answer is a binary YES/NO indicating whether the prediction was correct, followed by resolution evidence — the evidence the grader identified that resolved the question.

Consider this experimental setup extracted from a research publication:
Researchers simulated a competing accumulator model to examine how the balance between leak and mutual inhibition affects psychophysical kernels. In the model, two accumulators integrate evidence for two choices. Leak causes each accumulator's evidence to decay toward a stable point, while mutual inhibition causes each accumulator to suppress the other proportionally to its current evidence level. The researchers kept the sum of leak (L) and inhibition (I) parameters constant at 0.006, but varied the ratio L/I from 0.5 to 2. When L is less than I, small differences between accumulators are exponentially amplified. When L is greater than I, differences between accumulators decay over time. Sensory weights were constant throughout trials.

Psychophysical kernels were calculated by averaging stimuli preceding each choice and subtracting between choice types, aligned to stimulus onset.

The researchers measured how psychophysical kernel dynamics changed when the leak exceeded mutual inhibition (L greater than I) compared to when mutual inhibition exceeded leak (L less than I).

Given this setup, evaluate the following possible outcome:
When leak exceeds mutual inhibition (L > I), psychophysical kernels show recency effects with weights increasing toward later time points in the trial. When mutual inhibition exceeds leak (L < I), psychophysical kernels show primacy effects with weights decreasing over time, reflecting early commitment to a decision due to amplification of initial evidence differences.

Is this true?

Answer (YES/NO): NO